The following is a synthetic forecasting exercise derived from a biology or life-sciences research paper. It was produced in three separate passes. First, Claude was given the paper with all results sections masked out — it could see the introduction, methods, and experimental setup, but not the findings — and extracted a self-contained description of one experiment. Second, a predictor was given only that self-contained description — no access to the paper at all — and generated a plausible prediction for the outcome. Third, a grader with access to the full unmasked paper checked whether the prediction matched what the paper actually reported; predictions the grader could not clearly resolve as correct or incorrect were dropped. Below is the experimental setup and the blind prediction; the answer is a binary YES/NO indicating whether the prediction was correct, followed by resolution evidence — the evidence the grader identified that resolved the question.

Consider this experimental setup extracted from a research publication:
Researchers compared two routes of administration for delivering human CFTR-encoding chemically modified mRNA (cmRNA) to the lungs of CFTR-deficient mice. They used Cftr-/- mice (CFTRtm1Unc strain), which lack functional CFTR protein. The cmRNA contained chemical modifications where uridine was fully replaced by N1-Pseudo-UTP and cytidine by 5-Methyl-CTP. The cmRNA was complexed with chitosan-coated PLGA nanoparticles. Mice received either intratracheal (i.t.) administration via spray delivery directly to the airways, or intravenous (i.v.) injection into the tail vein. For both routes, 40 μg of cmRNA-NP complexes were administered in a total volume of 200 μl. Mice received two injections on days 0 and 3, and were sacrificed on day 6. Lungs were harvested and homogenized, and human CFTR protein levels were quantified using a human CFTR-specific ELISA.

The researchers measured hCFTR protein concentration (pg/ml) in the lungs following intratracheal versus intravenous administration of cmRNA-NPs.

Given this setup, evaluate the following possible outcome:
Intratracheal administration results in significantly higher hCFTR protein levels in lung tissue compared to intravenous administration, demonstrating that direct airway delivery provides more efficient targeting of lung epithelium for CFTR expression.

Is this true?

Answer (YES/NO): NO